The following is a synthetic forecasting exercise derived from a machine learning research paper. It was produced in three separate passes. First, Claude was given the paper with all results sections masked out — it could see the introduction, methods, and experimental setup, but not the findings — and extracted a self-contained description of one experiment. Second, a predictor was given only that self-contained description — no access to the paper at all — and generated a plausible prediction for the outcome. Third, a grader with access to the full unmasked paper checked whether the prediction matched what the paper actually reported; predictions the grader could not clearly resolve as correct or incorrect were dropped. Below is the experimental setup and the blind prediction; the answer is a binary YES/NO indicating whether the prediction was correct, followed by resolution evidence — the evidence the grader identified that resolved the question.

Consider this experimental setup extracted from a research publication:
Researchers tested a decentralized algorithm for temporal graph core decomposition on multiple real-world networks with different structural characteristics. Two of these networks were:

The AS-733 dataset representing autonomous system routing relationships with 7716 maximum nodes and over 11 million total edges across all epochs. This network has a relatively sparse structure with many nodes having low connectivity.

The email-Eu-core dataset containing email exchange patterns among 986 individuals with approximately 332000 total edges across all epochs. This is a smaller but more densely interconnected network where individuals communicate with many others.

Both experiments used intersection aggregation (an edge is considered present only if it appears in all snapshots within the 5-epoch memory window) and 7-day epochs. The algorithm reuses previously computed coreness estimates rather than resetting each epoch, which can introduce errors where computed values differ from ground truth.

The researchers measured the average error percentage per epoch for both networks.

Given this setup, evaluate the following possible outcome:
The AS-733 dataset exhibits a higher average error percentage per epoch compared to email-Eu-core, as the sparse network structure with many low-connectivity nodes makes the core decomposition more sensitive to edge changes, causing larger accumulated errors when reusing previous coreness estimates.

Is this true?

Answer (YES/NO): NO